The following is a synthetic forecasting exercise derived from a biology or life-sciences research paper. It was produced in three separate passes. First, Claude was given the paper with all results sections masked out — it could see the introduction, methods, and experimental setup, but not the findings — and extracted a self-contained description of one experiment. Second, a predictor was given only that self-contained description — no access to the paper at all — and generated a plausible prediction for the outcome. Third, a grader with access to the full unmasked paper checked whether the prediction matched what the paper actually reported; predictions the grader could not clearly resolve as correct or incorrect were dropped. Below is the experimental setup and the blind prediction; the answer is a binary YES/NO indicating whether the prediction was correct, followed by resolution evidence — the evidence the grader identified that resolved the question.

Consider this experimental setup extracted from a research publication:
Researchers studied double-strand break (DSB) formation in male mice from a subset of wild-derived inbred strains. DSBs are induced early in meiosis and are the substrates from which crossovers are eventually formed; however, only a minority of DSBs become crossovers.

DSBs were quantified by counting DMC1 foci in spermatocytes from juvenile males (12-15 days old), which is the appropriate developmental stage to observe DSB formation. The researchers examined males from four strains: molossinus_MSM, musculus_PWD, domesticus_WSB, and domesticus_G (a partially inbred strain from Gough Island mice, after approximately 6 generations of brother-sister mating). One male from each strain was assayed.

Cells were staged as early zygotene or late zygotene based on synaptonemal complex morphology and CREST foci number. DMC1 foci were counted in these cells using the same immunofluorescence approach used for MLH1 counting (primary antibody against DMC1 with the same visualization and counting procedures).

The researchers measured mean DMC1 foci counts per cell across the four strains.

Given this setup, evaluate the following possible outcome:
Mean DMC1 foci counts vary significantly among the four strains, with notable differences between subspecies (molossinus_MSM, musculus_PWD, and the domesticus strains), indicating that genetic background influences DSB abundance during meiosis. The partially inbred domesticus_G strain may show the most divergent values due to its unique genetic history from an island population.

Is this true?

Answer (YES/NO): NO